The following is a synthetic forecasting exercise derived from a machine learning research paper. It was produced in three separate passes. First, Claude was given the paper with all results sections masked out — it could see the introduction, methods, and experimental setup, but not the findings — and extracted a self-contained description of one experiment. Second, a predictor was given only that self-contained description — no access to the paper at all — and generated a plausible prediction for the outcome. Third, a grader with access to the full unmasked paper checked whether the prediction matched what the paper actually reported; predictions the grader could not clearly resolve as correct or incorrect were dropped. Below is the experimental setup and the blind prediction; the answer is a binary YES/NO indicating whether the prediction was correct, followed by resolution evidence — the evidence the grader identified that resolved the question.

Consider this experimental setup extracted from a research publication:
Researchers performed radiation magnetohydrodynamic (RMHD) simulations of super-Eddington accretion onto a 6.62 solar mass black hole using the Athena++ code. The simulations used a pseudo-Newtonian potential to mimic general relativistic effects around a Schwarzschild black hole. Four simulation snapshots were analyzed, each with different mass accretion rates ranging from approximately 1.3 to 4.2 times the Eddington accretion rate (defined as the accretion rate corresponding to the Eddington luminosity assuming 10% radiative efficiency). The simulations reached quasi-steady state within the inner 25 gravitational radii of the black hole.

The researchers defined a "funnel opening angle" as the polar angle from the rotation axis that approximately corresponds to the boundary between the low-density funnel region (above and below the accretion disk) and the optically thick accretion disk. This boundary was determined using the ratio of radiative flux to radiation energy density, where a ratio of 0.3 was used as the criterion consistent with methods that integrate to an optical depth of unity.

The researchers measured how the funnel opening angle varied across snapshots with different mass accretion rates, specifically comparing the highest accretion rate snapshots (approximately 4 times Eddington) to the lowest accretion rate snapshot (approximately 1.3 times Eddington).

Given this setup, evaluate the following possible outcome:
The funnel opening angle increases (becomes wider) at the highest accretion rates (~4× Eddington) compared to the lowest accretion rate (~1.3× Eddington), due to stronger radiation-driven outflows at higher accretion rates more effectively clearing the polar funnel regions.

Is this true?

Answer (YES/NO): NO